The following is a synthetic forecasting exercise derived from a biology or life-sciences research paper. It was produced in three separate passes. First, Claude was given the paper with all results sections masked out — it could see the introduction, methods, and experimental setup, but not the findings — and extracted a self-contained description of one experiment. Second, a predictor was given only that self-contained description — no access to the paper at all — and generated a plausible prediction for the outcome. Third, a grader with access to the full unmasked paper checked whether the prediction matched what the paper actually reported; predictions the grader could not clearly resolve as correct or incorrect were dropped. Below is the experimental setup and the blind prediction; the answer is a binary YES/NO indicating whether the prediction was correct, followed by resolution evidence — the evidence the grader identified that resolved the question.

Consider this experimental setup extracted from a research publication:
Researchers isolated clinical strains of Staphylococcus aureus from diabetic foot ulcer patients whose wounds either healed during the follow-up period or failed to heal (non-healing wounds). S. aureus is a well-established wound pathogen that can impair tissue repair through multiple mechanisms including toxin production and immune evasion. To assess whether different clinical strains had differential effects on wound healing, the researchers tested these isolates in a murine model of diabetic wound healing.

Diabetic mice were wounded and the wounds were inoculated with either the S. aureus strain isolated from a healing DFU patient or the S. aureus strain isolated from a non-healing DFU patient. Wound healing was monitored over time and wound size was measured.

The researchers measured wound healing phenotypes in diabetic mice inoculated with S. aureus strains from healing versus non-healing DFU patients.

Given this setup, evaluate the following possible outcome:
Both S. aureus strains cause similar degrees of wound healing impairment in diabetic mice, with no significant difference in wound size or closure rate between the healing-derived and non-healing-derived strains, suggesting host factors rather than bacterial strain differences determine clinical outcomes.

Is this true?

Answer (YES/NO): NO